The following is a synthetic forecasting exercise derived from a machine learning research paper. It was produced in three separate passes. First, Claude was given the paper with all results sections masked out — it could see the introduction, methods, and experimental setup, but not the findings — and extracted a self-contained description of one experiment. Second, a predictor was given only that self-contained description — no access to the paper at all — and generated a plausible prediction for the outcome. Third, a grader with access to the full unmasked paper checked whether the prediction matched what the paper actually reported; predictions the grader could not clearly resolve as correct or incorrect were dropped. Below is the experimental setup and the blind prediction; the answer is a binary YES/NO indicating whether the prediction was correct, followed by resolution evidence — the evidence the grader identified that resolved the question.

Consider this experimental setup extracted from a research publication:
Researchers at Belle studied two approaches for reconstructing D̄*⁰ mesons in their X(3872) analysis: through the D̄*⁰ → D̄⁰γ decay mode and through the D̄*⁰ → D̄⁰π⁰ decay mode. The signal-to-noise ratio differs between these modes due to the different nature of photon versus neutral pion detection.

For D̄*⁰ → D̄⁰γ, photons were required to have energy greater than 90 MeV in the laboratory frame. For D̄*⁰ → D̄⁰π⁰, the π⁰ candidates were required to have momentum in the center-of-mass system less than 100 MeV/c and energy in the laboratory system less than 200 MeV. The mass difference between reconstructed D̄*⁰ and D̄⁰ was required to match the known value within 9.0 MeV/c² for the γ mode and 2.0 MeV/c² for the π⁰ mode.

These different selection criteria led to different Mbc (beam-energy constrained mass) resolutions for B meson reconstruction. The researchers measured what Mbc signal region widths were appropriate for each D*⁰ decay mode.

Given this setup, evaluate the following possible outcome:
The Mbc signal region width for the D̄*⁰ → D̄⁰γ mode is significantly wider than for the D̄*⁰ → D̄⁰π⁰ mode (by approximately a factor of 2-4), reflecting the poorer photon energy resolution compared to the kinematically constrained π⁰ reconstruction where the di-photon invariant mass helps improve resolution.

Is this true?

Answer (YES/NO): NO